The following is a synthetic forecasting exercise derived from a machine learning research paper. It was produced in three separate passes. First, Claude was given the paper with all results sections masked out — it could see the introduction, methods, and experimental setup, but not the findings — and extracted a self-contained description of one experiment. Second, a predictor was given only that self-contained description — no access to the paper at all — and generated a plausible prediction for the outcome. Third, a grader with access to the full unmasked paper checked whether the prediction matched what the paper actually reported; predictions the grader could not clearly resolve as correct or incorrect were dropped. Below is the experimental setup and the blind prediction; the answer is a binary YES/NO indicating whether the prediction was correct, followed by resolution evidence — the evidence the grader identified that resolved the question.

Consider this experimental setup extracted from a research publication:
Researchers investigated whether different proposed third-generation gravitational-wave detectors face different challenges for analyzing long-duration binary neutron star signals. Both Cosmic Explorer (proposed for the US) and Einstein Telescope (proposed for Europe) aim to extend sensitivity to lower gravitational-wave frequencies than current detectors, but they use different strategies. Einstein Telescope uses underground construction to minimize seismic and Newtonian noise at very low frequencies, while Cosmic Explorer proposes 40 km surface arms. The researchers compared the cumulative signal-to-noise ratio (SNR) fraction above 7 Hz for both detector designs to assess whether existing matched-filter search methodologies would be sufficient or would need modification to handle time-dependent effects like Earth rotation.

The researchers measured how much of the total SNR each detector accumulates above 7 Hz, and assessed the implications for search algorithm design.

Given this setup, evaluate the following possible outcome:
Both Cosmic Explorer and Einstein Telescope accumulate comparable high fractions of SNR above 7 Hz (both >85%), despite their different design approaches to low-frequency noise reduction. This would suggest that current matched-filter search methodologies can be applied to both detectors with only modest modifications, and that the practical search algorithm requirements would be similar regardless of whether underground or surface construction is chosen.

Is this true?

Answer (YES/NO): NO